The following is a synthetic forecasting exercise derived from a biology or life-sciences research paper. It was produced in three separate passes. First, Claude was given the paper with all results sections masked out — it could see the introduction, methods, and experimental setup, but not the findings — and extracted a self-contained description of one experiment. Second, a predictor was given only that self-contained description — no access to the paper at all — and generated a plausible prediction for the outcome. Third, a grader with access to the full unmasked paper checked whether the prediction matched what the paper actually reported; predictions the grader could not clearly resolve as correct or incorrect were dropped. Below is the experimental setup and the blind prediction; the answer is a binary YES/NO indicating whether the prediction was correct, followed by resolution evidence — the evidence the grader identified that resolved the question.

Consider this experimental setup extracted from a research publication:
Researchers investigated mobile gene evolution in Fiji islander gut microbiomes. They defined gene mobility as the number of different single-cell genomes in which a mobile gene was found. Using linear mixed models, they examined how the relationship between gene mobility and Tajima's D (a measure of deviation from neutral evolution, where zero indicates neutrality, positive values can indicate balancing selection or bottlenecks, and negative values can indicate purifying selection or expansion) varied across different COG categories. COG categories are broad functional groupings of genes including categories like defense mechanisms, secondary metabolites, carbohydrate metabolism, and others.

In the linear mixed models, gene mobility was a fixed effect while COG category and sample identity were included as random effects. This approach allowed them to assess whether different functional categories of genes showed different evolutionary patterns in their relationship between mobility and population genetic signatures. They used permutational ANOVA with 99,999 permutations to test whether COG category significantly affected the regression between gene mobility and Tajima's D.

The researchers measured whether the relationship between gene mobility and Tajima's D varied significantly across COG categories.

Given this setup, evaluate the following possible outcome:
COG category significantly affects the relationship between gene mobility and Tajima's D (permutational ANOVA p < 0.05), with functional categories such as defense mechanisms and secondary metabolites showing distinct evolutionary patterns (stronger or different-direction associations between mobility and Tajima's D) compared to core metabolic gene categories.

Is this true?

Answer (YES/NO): YES